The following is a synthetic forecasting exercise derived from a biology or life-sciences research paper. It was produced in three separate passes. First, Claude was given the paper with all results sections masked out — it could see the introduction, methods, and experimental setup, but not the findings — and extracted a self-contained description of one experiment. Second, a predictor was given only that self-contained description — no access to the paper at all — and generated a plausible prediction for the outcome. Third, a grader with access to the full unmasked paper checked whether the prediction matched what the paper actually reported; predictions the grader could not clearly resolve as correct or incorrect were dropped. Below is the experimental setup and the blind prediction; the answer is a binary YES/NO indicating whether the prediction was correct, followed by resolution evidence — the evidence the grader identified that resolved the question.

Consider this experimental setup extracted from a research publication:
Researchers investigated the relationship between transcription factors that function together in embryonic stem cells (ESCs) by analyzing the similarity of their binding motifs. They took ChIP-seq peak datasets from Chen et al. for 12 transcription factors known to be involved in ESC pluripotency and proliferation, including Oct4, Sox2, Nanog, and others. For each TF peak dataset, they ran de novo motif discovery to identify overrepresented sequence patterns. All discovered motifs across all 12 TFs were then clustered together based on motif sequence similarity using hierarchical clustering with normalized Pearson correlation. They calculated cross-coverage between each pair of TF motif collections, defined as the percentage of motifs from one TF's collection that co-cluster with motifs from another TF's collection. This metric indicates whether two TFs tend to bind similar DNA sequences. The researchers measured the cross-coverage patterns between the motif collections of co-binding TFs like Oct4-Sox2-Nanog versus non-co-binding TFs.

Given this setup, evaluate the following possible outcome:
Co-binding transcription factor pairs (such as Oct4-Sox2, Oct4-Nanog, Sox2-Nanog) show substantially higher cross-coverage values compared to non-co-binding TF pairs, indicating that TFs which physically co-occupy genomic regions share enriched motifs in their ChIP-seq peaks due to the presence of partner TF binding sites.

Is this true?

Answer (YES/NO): YES